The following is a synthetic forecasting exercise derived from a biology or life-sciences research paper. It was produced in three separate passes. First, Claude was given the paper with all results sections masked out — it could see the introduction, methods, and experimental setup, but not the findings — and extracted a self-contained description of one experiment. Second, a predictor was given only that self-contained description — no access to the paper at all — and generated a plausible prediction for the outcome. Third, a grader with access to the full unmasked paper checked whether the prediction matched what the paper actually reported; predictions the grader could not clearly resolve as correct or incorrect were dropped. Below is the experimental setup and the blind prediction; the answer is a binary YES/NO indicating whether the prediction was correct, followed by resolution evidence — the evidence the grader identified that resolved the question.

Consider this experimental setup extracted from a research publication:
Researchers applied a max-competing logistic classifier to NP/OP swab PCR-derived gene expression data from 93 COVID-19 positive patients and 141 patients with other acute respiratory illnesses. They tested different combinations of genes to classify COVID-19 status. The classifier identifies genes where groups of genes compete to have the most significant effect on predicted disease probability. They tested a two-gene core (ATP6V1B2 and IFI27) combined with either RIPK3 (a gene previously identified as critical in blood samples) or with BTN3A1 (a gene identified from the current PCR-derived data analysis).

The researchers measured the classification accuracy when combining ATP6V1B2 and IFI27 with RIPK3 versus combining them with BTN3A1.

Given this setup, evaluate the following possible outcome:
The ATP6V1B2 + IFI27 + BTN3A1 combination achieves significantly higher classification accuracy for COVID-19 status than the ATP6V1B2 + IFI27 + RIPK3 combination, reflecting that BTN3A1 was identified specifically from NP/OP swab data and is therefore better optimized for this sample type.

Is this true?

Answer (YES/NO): YES